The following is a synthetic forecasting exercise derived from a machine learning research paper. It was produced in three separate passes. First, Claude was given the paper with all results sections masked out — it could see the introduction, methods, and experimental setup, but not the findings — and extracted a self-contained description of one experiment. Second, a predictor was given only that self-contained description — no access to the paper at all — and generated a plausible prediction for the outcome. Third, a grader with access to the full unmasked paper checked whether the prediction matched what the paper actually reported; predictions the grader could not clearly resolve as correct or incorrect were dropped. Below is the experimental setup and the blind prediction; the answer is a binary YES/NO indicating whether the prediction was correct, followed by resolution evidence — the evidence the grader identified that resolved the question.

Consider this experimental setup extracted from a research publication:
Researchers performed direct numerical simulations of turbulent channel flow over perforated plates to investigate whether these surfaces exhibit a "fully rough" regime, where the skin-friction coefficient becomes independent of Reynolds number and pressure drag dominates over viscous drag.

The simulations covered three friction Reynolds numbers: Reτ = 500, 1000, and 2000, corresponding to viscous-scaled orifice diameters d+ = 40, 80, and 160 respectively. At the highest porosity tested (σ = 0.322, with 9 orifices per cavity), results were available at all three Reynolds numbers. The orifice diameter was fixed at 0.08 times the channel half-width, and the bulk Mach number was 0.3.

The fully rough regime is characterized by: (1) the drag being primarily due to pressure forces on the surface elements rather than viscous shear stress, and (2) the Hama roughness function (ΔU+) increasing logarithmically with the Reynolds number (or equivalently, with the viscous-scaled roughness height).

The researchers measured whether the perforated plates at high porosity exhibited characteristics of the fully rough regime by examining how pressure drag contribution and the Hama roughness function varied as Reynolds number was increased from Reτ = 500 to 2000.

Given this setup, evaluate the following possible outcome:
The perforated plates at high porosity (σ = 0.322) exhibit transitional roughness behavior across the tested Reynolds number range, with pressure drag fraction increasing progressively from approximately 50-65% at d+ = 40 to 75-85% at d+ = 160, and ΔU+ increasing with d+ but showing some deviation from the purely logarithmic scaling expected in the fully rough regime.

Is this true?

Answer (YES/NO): NO